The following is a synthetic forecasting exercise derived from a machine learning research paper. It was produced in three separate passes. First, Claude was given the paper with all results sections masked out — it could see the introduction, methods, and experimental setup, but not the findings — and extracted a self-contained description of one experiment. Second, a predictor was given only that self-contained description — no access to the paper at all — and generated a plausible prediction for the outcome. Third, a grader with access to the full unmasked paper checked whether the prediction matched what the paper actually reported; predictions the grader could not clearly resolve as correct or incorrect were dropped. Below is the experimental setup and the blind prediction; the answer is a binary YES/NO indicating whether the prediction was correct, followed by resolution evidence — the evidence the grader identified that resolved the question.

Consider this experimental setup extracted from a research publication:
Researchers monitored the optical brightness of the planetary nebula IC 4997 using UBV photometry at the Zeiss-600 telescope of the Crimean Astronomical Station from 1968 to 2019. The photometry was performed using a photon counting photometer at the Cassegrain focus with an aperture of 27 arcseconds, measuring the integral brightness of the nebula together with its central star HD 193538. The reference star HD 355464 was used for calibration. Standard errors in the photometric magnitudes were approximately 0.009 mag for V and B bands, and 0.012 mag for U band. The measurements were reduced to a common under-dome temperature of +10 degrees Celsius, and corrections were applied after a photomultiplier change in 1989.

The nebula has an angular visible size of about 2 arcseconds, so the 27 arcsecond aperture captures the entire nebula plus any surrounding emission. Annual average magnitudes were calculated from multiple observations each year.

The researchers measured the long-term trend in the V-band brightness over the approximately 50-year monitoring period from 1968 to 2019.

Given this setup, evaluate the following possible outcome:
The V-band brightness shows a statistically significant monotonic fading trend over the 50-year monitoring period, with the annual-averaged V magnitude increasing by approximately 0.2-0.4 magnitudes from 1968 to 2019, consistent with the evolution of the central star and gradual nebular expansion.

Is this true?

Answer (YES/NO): NO